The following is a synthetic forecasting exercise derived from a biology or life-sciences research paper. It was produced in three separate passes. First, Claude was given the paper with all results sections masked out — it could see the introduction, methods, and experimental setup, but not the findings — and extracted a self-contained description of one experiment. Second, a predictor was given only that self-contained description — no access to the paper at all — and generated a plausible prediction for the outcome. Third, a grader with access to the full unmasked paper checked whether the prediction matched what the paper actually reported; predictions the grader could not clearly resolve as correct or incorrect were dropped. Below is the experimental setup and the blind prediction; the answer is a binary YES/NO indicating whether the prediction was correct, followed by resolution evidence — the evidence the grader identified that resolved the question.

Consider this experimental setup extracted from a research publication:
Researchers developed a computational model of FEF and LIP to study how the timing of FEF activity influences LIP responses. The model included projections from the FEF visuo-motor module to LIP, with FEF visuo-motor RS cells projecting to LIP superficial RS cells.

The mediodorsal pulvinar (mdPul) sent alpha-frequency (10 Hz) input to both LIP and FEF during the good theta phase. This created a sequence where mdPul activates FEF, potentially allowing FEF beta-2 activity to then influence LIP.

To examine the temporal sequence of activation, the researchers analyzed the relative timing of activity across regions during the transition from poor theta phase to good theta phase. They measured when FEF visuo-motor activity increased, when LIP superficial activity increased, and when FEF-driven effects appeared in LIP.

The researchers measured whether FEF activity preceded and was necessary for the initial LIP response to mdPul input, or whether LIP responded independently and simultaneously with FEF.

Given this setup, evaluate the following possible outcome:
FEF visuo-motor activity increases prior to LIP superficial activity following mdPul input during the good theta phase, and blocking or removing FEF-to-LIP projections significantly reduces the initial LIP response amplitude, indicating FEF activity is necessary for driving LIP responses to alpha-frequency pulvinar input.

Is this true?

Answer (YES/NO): YES